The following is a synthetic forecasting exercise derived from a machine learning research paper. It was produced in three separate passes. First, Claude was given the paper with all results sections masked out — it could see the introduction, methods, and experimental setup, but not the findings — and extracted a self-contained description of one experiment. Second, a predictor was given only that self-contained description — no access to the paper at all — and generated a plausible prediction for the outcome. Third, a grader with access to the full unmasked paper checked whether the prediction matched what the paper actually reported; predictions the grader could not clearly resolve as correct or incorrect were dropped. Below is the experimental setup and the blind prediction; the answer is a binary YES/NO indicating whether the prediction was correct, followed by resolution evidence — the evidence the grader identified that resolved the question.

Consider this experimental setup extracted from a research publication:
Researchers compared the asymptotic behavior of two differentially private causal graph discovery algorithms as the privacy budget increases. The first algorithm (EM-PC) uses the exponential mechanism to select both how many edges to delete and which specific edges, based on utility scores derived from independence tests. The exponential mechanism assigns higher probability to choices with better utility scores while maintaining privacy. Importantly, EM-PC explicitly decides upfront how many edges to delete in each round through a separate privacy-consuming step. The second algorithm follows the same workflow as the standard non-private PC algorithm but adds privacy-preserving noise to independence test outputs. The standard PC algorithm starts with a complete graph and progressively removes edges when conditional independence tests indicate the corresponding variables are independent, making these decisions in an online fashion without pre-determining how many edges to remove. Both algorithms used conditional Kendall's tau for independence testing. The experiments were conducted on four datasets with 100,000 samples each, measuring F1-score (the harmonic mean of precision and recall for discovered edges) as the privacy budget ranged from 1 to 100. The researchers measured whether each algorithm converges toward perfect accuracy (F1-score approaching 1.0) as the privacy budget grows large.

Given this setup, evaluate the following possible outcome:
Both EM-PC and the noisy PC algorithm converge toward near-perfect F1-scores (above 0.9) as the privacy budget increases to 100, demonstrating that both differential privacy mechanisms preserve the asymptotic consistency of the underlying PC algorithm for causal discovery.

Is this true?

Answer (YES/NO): NO